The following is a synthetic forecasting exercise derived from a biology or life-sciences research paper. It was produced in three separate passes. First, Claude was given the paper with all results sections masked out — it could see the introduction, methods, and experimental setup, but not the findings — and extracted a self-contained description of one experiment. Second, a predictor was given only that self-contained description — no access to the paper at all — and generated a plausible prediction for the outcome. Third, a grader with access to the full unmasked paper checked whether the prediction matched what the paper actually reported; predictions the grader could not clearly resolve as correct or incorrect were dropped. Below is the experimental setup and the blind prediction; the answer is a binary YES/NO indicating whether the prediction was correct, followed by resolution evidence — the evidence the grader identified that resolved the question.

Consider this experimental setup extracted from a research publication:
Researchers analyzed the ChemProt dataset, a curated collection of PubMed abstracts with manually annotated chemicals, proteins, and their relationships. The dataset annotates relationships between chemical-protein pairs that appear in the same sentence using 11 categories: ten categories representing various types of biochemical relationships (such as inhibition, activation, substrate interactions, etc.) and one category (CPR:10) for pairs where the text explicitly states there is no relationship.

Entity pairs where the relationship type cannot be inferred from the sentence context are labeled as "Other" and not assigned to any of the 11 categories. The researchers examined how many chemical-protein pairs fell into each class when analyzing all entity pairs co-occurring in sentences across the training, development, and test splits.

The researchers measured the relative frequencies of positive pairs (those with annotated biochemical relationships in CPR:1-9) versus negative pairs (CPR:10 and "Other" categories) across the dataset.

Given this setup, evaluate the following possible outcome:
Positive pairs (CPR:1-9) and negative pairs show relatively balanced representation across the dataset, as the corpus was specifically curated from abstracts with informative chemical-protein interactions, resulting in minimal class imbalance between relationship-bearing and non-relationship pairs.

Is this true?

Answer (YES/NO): NO